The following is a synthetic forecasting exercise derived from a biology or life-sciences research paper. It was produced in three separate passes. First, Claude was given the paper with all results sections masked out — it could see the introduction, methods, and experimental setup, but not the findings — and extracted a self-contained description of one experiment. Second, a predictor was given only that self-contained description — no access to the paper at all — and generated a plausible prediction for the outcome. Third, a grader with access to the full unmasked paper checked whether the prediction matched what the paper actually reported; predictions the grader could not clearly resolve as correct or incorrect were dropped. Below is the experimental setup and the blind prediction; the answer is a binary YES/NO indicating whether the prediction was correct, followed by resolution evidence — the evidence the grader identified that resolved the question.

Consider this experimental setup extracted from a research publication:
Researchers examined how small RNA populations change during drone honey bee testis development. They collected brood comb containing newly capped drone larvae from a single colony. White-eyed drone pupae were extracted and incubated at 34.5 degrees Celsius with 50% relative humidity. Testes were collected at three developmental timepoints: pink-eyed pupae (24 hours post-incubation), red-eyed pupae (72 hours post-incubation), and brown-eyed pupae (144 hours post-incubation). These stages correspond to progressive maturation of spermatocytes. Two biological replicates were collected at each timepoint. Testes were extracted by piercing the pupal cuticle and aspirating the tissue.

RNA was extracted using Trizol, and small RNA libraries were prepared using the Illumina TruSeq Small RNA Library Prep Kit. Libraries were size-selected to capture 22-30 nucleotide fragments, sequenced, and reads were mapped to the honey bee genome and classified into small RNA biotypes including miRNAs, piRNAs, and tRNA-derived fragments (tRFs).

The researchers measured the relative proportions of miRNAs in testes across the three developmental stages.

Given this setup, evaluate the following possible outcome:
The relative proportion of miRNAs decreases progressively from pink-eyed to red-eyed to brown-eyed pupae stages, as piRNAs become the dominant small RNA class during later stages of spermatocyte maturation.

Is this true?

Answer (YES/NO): NO